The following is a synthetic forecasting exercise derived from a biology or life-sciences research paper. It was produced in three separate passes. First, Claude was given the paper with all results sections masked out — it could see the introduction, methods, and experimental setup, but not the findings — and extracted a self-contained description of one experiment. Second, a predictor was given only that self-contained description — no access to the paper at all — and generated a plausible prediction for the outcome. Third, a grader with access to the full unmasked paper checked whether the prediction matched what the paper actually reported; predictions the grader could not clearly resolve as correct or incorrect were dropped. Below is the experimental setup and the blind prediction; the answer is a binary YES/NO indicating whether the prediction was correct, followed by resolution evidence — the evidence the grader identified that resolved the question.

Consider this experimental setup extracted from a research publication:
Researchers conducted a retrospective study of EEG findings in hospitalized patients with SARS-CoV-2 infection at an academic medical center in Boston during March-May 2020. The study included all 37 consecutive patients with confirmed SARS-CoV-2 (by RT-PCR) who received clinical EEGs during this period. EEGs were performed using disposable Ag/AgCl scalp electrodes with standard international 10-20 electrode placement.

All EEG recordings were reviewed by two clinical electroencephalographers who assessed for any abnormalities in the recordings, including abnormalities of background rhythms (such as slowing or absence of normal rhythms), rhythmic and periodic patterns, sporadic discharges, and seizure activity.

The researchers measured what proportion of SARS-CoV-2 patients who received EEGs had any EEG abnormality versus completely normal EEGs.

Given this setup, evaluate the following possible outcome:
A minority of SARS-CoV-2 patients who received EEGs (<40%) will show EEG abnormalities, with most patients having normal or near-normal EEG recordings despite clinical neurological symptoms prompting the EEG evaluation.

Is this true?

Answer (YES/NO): NO